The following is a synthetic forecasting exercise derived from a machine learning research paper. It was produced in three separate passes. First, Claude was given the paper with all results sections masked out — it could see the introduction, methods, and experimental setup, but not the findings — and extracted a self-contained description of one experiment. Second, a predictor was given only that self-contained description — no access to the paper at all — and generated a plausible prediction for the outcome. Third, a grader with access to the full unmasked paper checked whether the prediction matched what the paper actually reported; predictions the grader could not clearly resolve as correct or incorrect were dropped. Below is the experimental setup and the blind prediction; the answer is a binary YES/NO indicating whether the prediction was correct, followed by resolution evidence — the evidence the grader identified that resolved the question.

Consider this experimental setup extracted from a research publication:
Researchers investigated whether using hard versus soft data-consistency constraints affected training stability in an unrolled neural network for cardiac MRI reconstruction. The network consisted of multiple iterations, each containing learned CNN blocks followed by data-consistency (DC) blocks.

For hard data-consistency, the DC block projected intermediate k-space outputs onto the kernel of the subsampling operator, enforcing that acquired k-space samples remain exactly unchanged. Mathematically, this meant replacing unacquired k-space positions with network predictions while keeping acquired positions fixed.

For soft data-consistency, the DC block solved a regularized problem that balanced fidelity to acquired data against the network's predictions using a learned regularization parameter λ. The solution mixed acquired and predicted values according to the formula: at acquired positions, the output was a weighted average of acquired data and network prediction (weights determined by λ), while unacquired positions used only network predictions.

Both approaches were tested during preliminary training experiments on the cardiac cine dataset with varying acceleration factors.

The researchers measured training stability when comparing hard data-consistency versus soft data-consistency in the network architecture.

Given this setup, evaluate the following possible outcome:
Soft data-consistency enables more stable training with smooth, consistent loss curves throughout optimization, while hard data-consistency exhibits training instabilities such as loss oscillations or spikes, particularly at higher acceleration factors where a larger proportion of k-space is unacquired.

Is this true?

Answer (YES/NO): NO